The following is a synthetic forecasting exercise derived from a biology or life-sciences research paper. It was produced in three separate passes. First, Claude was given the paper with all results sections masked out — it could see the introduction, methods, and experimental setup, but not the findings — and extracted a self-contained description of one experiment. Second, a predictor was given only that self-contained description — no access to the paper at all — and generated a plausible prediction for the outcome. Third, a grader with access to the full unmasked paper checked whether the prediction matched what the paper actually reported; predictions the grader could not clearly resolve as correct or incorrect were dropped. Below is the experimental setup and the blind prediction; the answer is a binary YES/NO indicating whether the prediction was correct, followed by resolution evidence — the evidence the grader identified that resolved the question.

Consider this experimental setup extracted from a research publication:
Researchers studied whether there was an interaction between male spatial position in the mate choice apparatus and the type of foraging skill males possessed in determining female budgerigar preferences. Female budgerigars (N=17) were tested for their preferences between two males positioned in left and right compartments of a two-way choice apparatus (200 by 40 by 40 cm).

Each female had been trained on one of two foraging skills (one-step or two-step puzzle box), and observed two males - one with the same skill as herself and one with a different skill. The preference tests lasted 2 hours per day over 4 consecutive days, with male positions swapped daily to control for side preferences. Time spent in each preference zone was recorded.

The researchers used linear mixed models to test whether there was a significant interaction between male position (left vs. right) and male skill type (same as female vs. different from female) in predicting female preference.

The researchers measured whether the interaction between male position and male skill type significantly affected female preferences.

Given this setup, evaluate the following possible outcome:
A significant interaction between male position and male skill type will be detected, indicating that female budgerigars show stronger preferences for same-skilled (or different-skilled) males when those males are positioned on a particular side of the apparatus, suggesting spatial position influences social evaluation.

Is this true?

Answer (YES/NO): NO